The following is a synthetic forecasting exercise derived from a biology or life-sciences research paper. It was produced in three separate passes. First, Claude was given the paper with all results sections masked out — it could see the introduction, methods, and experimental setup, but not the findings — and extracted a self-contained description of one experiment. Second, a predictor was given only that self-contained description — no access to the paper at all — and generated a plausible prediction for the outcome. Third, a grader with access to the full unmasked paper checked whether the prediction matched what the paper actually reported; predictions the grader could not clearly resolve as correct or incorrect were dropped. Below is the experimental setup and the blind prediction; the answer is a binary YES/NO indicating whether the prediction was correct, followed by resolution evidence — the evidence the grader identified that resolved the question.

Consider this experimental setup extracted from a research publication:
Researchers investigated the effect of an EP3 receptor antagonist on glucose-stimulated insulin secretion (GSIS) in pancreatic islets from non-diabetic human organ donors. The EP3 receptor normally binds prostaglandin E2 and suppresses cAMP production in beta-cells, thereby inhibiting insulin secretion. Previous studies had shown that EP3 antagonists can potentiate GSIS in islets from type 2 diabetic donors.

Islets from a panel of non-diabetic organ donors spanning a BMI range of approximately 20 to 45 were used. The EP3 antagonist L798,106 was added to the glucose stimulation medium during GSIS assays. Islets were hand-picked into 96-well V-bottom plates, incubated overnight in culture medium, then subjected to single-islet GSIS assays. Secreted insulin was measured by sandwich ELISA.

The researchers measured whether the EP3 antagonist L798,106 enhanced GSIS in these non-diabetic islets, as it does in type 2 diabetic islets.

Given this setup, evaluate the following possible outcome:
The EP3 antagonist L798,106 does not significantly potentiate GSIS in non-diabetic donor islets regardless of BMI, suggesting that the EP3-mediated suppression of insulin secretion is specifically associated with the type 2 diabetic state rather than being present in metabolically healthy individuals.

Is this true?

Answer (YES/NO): YES